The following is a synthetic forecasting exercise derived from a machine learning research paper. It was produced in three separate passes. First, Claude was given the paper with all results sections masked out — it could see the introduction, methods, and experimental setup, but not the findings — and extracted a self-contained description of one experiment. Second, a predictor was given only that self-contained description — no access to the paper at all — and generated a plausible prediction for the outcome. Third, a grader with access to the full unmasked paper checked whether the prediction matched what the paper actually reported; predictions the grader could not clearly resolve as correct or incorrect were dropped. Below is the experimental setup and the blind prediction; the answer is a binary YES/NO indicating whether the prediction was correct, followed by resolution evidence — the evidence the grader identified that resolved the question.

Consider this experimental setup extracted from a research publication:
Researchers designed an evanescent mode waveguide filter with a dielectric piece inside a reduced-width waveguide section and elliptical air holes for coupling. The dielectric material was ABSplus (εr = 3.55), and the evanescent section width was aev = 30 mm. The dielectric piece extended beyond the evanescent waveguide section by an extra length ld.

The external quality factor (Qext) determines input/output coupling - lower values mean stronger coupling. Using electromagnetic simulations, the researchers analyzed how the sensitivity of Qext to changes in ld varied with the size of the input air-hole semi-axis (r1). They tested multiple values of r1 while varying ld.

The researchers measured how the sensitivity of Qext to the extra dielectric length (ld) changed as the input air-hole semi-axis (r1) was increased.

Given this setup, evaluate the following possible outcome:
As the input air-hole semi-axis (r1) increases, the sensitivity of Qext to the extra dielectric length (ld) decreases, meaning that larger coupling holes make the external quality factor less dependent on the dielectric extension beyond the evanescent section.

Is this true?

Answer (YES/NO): NO